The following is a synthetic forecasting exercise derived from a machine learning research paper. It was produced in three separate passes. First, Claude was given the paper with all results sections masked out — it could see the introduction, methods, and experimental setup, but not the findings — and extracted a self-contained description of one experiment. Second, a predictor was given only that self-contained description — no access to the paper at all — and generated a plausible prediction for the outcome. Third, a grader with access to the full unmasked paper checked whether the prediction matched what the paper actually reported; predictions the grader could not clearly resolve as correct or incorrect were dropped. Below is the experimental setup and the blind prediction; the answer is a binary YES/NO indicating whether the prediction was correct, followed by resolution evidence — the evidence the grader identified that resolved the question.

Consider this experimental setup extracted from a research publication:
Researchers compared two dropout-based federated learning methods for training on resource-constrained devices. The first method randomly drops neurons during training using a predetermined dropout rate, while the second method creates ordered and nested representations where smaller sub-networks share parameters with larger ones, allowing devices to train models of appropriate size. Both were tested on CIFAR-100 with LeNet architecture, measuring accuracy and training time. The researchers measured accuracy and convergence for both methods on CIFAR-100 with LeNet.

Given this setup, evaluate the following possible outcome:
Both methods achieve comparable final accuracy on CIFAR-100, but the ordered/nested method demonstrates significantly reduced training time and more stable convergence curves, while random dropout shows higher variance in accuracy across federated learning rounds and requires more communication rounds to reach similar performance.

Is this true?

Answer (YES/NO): NO